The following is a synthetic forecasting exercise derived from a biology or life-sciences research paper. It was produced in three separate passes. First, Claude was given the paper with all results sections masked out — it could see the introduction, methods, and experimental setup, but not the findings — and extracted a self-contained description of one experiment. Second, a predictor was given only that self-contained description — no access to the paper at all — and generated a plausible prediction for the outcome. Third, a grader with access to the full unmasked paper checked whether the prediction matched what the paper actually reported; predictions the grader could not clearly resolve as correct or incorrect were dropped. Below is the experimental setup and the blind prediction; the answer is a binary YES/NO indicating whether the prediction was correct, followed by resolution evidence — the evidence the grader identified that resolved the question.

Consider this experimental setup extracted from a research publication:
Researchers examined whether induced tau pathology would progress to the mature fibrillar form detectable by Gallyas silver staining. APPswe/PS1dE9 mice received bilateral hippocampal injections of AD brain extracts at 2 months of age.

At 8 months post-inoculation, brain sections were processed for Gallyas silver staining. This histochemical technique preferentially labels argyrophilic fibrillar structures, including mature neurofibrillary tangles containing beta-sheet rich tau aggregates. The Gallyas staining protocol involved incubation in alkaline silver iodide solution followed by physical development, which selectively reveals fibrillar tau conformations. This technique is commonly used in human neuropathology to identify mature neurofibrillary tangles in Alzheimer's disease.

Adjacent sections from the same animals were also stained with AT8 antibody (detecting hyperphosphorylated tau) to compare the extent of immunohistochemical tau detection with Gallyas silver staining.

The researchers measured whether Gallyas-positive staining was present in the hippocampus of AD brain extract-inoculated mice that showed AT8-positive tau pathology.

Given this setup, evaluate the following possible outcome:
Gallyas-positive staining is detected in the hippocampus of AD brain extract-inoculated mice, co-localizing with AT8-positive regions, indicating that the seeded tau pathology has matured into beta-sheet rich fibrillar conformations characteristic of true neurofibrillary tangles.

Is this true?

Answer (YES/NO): NO